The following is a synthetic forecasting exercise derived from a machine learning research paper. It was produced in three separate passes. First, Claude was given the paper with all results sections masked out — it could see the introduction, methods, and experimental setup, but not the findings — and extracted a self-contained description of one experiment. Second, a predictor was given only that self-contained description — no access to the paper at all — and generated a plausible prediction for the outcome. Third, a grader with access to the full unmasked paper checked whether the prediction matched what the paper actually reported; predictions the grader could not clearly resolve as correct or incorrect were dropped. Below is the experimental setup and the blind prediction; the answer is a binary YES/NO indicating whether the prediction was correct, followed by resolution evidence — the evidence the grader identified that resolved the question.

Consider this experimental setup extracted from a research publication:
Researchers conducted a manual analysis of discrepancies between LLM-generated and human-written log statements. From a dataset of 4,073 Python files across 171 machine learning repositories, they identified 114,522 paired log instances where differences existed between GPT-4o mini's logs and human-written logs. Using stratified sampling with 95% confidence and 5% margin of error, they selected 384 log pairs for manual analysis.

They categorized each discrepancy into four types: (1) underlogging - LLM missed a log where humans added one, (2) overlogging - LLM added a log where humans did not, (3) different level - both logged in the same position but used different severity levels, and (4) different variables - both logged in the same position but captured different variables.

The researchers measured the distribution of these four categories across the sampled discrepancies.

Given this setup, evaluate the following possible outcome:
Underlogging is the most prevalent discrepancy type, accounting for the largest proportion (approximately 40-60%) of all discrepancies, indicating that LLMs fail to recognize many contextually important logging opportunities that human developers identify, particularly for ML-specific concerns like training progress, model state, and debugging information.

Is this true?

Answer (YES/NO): NO